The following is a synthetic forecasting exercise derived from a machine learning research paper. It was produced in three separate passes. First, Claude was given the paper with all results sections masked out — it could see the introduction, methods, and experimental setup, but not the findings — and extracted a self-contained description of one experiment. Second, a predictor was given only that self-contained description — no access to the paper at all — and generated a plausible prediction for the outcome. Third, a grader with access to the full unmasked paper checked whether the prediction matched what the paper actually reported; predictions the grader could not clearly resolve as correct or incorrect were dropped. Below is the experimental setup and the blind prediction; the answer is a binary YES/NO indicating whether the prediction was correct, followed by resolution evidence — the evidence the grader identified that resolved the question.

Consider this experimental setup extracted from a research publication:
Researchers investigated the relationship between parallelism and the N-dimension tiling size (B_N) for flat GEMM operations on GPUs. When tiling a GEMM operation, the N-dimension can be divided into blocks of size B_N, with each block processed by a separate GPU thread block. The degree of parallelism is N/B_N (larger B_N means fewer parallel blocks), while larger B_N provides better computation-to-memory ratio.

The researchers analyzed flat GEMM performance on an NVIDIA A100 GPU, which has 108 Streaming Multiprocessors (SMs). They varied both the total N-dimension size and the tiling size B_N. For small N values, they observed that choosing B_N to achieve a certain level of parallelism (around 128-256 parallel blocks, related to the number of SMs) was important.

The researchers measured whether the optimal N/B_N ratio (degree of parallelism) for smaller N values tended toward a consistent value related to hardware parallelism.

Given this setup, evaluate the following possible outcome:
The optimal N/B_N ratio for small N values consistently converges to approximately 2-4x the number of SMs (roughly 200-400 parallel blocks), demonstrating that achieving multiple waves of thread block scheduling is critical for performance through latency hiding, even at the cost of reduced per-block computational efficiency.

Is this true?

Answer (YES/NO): NO